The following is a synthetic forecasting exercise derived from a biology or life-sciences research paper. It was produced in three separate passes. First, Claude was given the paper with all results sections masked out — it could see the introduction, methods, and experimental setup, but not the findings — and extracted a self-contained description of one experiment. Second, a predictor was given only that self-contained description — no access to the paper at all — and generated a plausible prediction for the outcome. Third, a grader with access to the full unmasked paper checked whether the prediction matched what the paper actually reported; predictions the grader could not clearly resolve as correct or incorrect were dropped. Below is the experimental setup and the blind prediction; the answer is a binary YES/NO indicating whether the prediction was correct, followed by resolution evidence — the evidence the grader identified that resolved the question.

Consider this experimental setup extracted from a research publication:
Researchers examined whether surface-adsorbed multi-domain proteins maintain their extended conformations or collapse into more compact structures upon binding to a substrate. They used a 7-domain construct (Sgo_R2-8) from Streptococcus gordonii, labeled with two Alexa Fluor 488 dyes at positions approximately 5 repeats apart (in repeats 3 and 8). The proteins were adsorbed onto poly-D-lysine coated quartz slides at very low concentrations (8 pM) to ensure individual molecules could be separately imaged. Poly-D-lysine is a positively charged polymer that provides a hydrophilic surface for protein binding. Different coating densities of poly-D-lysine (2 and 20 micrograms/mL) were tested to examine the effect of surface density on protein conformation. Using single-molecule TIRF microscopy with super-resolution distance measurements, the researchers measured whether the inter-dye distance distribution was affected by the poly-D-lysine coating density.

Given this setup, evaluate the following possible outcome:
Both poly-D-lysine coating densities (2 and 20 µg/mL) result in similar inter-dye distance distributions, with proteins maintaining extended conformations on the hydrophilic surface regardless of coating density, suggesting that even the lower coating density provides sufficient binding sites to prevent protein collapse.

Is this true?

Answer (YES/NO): NO